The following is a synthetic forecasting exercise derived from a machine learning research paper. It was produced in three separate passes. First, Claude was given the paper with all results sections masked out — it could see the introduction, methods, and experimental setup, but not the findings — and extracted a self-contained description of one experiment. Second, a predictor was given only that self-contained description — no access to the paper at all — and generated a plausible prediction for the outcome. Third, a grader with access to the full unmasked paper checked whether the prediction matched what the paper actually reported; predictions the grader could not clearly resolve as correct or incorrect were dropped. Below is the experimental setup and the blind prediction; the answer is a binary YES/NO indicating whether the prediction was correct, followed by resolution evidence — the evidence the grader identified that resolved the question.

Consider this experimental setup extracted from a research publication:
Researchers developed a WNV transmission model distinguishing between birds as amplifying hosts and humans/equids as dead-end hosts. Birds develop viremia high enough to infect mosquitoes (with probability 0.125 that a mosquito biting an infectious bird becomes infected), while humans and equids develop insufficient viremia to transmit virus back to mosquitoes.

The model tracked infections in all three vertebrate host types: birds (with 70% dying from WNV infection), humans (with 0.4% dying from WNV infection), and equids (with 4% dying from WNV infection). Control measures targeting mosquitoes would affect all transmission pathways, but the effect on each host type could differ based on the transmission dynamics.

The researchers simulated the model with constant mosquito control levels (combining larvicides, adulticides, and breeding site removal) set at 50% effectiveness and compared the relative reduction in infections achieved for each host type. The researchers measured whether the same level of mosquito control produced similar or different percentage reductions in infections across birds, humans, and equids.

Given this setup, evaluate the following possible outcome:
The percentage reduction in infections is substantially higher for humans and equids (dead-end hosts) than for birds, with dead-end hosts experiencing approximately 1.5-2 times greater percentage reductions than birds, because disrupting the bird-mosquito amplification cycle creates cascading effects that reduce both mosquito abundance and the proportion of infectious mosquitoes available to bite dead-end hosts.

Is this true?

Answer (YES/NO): NO